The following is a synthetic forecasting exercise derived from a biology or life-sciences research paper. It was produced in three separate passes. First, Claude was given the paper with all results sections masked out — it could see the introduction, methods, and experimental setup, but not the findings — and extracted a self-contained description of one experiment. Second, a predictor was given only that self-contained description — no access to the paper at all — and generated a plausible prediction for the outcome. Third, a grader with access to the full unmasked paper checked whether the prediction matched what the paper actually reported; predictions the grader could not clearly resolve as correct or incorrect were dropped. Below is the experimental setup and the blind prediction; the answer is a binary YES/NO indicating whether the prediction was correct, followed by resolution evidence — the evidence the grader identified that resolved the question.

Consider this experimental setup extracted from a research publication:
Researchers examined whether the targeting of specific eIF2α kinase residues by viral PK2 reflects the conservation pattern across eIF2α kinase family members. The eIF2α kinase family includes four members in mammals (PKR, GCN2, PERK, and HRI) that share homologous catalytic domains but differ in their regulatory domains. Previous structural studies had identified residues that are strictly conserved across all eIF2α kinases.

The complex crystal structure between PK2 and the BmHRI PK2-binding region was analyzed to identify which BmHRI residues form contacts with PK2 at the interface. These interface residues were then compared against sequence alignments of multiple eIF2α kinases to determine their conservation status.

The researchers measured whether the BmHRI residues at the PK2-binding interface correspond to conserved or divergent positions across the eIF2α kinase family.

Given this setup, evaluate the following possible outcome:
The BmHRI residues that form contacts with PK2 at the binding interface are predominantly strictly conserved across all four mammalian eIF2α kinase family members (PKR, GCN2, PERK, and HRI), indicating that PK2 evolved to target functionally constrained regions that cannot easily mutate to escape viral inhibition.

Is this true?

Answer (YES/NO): YES